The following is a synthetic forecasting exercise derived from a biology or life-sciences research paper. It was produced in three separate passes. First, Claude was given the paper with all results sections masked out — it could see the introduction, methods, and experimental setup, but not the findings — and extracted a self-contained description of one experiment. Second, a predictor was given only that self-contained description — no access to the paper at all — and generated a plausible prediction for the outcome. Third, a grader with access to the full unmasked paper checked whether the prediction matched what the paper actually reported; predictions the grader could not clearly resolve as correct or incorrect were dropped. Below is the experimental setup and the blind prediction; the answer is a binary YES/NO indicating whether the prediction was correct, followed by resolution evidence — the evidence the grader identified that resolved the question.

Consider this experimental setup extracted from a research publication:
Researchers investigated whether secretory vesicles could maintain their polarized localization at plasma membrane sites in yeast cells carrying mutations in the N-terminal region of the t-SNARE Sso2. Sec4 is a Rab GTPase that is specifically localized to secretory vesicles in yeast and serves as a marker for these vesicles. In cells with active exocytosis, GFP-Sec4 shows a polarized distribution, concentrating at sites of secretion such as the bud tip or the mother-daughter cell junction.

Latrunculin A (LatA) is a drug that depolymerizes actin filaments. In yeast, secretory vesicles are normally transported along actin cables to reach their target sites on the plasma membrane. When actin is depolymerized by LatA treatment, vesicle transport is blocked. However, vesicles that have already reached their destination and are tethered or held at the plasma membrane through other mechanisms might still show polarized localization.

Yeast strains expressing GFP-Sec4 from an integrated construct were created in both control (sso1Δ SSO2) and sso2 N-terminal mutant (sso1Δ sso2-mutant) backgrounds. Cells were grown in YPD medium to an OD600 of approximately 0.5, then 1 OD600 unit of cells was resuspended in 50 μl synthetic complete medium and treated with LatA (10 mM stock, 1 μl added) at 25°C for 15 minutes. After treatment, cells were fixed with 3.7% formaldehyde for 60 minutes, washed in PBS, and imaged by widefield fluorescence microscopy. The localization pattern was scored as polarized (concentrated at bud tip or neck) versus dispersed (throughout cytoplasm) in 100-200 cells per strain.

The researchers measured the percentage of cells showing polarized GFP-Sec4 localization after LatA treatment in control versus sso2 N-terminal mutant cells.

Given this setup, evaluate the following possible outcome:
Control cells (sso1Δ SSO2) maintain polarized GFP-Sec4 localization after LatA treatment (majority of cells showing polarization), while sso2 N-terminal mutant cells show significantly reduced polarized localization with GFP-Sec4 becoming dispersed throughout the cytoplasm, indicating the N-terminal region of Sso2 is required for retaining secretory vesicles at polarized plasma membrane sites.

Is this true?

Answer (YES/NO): NO